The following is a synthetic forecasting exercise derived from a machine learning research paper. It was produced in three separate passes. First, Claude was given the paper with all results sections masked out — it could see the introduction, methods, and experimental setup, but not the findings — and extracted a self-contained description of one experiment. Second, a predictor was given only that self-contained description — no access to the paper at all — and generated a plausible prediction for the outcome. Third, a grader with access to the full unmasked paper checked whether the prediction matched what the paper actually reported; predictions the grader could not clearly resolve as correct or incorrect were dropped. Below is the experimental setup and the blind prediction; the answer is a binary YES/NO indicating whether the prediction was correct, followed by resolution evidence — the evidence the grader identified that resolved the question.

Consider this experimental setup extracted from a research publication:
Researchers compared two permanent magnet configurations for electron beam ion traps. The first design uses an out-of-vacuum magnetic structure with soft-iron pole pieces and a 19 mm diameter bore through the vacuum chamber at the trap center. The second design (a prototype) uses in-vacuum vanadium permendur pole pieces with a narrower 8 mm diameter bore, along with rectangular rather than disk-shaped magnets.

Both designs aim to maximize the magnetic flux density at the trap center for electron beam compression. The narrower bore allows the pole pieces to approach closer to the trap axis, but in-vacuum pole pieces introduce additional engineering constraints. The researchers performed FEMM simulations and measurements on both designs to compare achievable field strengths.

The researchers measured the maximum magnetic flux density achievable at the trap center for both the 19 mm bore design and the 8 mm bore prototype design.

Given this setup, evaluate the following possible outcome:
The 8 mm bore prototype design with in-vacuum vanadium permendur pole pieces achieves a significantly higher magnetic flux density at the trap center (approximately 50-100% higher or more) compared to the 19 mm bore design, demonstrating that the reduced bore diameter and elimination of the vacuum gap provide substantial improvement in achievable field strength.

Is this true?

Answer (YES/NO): NO